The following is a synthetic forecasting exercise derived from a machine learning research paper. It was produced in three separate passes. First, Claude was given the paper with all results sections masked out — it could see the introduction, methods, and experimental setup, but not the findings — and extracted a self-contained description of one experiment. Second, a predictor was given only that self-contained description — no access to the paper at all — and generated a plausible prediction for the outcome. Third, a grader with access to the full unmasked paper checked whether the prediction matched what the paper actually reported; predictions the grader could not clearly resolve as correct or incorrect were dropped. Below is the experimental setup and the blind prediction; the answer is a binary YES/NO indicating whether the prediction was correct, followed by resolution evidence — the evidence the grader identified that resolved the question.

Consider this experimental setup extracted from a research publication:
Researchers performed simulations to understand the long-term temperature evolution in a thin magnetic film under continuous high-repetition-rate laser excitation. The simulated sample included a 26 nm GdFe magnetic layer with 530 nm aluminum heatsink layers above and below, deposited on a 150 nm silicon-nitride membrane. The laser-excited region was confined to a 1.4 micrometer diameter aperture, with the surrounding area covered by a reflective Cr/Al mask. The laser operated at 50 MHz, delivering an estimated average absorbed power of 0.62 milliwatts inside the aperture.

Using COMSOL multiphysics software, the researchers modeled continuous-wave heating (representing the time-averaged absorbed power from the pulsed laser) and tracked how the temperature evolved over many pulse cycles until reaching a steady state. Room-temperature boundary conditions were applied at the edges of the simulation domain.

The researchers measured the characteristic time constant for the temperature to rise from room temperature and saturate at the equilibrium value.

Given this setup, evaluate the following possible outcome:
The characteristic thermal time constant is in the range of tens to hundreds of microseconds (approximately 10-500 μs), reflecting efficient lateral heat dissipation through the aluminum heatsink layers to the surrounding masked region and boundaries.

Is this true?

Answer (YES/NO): NO